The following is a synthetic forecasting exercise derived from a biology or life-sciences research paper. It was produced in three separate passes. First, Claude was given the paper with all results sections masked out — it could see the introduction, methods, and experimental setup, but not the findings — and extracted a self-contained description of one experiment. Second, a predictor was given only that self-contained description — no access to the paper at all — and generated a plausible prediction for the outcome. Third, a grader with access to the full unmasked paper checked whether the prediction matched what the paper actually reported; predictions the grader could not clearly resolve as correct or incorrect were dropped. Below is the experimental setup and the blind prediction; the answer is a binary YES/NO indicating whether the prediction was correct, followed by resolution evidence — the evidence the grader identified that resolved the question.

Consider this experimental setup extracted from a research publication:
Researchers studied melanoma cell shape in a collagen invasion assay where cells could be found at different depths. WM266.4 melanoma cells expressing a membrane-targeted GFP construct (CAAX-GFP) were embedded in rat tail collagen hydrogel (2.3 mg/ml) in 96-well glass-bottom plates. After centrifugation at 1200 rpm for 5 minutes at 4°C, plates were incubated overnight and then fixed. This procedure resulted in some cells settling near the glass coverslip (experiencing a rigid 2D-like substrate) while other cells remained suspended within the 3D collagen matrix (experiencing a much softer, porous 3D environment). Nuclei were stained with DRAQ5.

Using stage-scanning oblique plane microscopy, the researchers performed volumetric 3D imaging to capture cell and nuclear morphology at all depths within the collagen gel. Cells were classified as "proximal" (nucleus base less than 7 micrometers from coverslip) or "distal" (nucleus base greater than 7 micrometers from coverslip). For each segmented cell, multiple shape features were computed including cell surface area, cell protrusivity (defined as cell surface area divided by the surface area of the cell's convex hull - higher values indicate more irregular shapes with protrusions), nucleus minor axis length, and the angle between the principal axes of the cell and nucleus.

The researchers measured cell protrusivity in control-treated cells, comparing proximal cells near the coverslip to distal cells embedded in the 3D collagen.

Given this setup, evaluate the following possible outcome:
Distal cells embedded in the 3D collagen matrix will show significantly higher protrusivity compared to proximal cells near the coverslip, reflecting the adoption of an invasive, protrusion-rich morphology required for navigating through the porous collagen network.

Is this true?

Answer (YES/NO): NO